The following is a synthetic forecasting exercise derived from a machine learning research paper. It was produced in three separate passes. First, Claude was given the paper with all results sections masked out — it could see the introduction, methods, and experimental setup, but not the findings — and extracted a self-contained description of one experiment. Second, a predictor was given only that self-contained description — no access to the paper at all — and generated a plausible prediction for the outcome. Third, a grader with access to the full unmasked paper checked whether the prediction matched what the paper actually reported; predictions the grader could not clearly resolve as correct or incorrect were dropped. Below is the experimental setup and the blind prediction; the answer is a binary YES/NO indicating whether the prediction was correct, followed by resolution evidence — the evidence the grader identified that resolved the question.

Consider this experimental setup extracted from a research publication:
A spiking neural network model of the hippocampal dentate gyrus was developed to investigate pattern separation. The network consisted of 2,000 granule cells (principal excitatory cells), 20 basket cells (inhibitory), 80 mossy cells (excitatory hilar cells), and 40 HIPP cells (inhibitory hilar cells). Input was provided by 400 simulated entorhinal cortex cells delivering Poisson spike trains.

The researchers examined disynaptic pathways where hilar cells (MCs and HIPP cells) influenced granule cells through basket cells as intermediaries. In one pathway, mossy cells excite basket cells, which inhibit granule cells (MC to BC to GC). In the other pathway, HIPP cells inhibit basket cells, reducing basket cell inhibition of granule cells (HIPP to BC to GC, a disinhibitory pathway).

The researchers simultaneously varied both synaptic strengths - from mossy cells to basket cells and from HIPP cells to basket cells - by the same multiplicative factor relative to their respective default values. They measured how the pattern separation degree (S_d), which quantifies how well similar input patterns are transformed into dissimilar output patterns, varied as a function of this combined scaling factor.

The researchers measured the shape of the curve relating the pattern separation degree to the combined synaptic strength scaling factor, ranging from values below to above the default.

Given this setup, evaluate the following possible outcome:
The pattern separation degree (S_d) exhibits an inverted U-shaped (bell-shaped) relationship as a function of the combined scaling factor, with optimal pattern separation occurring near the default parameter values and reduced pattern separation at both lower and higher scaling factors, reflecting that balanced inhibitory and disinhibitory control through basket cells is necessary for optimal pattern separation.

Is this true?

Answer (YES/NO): YES